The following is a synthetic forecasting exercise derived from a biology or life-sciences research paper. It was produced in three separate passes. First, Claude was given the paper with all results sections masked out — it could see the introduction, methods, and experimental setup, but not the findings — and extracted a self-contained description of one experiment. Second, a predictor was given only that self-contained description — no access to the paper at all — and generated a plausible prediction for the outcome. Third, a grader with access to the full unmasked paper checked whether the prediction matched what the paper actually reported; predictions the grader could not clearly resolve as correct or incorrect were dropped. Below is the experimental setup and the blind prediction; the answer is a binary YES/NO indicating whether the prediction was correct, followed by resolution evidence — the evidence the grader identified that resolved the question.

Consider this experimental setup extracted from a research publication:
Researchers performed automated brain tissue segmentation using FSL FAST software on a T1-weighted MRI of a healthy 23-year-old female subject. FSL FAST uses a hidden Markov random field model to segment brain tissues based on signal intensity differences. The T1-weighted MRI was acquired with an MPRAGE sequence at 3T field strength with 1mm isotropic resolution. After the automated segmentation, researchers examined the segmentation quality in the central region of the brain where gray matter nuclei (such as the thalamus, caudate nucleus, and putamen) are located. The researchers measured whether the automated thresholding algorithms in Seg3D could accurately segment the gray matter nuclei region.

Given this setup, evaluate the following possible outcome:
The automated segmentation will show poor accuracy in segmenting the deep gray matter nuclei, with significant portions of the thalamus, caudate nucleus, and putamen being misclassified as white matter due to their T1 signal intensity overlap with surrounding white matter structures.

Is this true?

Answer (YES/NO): NO